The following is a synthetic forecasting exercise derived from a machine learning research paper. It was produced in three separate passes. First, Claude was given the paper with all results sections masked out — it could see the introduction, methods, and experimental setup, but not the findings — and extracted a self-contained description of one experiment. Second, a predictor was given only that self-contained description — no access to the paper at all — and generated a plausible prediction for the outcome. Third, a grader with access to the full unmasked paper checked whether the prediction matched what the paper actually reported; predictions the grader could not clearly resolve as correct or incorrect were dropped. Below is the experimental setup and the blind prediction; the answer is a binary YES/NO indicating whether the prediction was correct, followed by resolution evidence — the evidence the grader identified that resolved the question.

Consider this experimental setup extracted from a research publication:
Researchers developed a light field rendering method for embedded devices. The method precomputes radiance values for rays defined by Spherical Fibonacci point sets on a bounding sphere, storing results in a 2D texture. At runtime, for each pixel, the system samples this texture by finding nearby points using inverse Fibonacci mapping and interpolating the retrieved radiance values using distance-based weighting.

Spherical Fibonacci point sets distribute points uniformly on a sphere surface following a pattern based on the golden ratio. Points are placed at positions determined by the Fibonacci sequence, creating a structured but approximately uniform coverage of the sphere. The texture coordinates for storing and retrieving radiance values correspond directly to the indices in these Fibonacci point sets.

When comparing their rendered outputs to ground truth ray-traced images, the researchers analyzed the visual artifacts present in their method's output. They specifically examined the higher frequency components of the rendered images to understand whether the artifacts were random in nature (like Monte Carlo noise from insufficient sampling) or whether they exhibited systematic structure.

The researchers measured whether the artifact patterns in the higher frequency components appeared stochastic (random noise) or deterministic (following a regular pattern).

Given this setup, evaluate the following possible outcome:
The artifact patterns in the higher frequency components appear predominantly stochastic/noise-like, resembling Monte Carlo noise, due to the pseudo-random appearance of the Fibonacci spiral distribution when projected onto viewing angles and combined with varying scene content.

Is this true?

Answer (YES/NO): NO